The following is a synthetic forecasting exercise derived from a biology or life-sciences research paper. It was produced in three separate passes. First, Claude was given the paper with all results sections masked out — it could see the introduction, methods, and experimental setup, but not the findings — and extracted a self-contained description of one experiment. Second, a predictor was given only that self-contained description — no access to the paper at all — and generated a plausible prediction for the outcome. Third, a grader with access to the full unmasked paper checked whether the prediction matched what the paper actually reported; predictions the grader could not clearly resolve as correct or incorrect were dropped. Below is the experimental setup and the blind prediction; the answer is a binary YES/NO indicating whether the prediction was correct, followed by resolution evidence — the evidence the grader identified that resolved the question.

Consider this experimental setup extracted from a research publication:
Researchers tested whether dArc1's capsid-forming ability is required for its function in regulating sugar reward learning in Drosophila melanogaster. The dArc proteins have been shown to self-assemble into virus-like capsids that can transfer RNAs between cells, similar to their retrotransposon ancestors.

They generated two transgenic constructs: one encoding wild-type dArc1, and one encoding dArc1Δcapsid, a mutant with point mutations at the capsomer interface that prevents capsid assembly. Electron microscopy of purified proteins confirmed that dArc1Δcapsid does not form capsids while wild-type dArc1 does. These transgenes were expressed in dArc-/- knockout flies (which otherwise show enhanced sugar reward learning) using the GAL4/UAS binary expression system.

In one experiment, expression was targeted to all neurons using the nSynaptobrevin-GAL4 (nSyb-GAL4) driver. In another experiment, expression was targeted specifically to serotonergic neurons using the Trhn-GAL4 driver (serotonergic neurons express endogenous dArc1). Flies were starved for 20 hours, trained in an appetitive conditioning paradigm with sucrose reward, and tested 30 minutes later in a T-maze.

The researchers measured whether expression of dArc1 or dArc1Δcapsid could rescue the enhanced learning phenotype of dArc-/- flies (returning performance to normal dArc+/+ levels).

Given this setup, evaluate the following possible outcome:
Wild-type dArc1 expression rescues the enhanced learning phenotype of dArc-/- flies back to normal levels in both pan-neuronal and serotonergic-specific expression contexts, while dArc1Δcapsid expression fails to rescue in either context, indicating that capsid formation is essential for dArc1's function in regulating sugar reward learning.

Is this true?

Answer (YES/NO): YES